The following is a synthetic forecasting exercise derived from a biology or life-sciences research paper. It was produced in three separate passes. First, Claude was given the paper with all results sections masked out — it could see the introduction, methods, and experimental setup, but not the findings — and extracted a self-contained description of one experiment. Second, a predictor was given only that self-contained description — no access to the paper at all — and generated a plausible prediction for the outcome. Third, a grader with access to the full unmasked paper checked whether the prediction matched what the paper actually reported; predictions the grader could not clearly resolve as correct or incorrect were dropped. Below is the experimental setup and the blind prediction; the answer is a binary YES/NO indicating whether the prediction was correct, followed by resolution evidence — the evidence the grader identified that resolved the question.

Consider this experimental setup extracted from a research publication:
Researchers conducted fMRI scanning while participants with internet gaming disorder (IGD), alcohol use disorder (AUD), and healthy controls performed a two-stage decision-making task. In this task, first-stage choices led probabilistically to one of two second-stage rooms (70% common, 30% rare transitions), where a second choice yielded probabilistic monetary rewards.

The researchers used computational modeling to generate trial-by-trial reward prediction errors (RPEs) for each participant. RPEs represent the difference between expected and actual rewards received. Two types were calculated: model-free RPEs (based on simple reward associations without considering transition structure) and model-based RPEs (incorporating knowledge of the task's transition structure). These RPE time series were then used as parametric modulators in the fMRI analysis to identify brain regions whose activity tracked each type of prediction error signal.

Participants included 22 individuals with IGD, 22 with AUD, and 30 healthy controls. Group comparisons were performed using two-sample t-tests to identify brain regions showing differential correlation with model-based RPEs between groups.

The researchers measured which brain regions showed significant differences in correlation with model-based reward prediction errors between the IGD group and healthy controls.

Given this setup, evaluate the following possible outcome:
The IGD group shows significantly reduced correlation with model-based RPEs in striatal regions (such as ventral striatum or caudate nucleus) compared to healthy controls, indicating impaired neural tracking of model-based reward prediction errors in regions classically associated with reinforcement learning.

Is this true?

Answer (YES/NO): NO